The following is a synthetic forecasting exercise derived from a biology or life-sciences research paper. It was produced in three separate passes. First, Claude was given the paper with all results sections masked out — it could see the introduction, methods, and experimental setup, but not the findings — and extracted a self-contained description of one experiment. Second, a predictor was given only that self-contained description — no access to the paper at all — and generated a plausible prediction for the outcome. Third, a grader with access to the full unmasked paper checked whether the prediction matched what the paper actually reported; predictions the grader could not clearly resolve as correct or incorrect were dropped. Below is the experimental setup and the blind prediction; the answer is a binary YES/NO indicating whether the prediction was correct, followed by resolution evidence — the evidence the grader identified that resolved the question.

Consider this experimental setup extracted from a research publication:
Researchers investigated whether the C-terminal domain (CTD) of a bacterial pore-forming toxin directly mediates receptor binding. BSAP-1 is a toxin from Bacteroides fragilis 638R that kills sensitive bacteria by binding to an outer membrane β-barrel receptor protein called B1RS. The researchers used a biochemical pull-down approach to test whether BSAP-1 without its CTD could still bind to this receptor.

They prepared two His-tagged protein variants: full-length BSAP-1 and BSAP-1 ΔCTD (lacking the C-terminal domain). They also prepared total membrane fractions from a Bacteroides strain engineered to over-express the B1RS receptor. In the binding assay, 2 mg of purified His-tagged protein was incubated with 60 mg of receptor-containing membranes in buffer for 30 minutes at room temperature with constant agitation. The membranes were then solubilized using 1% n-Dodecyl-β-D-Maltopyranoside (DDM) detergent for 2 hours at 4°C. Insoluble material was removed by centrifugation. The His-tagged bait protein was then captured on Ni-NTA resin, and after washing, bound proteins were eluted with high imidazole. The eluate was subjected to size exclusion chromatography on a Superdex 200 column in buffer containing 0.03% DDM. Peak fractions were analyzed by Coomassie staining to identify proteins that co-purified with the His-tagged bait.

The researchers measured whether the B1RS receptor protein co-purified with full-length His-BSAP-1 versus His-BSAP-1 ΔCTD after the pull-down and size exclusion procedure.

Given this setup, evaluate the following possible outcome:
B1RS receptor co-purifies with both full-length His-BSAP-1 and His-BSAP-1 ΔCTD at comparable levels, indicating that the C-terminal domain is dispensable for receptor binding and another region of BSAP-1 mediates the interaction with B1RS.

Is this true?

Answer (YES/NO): NO